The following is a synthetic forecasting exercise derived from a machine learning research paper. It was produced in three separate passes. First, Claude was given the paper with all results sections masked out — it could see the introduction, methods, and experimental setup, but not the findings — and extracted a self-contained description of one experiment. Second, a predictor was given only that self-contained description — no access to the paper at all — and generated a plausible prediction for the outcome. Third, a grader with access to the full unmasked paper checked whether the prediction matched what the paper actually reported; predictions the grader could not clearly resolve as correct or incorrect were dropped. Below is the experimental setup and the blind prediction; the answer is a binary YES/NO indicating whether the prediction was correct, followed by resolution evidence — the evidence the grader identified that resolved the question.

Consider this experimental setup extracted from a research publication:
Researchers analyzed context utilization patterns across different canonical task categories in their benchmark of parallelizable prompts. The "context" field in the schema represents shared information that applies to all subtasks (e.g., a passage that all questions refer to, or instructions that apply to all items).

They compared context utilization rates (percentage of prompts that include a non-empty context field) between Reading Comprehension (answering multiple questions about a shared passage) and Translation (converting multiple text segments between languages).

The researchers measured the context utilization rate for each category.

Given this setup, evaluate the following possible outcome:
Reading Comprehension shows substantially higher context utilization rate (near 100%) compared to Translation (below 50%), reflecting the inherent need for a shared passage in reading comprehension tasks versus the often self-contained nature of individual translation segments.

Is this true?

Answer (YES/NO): YES